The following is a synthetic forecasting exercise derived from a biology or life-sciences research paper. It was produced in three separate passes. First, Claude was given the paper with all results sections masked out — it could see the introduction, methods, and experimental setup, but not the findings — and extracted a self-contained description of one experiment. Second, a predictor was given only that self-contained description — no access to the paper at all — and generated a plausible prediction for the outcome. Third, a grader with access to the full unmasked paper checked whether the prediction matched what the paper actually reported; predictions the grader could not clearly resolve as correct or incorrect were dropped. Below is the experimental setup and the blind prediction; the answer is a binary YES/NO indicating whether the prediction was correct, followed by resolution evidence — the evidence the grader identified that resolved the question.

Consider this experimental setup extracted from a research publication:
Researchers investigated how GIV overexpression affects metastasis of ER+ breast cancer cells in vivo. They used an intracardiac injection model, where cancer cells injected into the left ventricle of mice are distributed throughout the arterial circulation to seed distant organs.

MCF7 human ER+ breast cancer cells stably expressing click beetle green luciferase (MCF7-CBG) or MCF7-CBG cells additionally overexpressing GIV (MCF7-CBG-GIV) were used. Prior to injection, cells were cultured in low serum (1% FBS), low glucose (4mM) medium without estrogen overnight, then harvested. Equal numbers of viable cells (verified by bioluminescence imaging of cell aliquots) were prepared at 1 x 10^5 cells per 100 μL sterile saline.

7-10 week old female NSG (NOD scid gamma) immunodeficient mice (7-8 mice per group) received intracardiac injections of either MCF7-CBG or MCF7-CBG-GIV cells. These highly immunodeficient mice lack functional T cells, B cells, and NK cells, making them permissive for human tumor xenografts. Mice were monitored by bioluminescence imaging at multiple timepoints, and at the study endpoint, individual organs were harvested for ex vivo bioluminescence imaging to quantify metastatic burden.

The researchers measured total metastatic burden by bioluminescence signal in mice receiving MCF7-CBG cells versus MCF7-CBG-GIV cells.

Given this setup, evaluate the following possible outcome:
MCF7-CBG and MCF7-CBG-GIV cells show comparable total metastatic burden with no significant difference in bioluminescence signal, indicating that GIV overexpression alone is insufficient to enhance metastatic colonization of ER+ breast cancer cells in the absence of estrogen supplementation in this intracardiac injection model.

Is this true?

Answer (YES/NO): NO